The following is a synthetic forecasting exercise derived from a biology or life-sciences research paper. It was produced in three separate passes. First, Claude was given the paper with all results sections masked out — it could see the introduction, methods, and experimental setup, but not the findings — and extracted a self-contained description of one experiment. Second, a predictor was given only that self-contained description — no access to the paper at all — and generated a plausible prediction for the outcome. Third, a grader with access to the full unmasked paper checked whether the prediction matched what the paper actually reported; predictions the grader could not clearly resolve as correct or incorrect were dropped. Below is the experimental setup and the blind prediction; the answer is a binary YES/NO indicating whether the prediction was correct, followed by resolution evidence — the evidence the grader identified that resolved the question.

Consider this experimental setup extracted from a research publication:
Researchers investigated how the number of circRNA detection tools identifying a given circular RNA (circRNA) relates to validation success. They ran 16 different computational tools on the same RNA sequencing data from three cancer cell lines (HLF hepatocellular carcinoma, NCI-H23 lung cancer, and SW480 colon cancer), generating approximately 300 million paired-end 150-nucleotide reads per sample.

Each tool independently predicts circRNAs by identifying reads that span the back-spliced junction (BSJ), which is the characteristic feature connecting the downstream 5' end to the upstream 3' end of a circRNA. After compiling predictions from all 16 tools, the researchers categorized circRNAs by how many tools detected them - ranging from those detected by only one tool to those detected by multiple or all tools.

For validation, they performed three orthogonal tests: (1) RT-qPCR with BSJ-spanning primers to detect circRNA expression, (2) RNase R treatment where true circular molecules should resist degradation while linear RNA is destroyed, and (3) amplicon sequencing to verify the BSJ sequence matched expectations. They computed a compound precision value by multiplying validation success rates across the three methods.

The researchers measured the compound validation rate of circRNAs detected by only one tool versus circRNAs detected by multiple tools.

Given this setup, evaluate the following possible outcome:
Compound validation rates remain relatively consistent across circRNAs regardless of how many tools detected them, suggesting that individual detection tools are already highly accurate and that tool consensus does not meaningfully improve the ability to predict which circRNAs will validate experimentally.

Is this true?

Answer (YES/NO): NO